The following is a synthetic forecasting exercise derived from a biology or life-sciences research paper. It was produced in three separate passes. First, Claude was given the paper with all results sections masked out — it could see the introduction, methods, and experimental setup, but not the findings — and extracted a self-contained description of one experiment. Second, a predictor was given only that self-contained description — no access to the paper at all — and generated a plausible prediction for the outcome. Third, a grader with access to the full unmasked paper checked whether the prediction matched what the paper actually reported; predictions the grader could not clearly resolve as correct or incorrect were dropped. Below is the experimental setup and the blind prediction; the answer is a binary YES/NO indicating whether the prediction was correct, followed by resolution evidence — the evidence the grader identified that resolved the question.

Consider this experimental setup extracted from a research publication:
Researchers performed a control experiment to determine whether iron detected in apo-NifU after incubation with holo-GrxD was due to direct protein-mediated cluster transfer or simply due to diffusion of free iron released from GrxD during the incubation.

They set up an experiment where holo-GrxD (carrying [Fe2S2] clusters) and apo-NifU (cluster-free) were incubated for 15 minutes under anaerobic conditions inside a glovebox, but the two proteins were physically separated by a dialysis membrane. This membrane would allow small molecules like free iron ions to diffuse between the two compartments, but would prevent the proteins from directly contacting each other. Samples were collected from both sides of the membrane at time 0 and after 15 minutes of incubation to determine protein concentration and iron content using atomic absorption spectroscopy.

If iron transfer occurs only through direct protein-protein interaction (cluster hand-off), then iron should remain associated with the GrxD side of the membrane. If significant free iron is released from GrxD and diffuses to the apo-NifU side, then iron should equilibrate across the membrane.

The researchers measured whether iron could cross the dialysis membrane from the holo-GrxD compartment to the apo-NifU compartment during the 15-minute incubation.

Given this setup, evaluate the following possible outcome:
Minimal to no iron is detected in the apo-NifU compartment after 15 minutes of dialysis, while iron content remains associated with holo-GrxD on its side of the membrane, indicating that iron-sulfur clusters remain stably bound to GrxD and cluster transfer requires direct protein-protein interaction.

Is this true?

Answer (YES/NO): YES